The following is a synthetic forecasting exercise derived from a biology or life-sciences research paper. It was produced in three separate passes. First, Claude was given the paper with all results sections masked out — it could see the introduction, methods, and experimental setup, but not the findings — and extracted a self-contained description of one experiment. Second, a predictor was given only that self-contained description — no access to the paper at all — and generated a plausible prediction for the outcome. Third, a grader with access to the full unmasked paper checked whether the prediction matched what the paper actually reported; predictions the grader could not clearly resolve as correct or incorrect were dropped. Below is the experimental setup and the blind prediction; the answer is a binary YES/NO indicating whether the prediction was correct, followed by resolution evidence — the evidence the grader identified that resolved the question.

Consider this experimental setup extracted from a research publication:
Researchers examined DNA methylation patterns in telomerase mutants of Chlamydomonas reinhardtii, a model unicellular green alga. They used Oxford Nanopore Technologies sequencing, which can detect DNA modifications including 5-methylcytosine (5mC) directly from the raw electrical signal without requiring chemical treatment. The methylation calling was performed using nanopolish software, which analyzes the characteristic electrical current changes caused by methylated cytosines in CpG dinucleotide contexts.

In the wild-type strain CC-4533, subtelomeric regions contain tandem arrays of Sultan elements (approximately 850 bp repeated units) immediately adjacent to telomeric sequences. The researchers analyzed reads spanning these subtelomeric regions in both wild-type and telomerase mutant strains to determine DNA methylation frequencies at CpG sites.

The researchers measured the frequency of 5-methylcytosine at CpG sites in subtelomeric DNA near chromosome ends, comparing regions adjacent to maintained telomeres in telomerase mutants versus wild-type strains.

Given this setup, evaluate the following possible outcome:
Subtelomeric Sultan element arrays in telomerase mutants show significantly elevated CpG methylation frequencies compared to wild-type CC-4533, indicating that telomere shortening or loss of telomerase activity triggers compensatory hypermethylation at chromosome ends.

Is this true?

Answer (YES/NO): NO